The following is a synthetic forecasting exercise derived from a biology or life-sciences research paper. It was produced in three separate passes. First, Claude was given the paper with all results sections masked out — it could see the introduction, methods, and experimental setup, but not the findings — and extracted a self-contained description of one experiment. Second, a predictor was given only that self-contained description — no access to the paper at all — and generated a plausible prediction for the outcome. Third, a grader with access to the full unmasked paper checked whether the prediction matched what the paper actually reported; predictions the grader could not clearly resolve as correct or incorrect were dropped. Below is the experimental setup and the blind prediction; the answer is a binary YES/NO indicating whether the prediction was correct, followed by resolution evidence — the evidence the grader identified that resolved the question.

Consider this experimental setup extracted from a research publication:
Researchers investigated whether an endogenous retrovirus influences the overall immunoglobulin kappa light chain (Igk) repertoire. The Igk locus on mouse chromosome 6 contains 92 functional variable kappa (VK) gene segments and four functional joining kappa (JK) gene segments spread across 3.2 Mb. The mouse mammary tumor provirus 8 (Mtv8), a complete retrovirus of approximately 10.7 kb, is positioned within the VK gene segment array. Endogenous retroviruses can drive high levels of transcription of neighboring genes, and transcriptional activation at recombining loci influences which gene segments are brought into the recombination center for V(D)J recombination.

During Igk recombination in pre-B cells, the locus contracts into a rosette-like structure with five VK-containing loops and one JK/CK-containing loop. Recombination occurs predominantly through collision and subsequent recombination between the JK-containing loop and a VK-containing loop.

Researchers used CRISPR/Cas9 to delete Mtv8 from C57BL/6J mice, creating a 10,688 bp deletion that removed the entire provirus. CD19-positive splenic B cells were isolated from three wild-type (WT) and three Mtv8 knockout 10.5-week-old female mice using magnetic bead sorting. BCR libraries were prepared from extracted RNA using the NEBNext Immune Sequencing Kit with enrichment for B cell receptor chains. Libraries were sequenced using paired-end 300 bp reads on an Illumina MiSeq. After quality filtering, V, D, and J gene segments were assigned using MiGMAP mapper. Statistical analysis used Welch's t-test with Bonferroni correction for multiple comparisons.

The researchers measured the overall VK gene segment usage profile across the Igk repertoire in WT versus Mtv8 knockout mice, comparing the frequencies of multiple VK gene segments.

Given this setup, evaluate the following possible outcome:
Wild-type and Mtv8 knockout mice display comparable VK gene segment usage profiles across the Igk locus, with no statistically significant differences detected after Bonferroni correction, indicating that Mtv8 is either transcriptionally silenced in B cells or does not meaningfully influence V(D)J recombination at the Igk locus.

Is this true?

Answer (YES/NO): YES